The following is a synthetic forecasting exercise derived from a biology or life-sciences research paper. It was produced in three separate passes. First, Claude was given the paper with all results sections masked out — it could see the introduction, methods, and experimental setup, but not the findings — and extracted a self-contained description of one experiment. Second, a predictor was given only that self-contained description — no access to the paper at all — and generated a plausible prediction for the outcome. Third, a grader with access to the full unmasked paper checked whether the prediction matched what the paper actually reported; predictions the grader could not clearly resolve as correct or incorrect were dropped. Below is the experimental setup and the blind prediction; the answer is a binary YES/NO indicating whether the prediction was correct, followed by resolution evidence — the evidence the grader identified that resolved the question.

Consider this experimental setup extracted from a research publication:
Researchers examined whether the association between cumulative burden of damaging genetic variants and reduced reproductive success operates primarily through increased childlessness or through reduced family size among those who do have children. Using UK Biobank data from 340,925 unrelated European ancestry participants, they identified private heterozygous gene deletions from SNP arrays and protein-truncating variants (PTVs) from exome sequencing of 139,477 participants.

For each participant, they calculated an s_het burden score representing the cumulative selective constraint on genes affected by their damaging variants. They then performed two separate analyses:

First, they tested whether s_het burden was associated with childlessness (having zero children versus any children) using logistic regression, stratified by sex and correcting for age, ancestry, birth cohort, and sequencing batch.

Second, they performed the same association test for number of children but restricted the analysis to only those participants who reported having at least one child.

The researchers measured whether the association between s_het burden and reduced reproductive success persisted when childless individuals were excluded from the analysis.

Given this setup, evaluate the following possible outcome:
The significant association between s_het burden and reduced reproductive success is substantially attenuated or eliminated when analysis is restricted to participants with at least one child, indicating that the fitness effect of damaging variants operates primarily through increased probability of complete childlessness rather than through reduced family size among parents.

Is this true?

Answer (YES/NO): YES